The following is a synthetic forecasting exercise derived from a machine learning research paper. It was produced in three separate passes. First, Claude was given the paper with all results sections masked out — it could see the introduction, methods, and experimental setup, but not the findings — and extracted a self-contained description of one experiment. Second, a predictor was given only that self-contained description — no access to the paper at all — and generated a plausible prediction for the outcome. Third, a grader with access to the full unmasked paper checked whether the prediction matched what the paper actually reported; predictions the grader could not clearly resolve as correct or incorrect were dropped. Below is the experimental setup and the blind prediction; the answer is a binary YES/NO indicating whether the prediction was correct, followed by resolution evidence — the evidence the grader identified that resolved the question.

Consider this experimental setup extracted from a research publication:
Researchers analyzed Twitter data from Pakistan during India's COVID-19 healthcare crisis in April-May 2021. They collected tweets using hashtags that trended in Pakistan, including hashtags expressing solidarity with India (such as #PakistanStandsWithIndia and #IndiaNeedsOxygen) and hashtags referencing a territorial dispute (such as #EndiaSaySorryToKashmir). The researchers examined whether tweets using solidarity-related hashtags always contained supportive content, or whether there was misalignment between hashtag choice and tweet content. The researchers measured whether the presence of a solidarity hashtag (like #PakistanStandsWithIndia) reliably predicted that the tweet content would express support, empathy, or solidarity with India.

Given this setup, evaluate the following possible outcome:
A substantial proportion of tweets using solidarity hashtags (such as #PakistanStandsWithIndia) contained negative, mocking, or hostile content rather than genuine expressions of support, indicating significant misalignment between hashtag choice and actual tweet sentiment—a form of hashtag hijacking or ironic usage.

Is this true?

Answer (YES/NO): YES